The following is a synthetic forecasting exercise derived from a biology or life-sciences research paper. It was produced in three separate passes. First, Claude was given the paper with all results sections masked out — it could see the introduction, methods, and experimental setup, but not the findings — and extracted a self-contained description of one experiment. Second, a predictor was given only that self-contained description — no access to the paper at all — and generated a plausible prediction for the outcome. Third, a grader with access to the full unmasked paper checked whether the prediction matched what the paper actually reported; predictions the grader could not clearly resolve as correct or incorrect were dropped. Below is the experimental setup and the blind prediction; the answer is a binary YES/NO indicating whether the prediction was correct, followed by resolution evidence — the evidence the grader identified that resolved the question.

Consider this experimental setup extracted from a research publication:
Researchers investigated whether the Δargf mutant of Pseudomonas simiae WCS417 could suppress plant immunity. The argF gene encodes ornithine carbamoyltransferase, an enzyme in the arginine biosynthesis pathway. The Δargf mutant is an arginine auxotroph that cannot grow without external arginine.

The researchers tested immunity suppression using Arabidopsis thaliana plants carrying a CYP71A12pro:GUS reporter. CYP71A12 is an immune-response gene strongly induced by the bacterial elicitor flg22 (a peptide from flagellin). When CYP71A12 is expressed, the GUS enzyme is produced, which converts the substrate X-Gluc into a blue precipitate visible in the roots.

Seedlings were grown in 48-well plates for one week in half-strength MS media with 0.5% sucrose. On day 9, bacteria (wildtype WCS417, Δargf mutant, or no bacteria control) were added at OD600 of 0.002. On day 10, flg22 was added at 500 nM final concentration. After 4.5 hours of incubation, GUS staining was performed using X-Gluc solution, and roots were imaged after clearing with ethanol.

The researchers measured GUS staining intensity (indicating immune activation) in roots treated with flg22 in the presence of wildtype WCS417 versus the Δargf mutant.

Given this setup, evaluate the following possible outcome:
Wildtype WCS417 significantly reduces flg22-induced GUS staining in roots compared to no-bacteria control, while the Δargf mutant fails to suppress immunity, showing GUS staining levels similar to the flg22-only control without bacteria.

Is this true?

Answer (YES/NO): YES